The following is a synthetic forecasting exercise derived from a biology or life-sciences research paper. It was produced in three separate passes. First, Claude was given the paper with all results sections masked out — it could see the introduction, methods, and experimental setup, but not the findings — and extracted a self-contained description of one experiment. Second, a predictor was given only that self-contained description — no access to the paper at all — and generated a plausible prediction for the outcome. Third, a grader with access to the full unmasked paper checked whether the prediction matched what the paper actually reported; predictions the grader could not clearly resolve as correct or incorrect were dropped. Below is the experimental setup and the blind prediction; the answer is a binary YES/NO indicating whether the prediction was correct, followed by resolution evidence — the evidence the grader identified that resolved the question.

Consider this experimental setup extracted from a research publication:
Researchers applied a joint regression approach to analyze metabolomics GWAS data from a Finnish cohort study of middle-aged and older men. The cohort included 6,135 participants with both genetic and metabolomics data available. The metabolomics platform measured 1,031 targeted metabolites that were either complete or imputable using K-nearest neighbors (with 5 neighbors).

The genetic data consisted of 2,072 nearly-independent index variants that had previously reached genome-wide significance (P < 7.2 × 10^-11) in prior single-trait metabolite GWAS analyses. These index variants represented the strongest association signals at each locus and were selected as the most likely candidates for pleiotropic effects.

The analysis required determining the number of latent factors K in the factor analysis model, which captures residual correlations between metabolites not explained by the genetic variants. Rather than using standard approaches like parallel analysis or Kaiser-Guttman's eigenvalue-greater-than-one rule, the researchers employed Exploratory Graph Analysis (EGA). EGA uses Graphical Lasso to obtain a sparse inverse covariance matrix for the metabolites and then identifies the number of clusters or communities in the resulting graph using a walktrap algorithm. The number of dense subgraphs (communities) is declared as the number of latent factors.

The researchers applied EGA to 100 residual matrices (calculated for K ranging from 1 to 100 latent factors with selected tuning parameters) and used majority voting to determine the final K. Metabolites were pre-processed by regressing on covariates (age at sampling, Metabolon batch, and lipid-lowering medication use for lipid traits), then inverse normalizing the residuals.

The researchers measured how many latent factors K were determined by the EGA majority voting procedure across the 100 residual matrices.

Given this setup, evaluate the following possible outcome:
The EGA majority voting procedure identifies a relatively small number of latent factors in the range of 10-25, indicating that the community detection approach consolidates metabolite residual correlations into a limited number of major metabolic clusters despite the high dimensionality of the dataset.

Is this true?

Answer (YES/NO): YES